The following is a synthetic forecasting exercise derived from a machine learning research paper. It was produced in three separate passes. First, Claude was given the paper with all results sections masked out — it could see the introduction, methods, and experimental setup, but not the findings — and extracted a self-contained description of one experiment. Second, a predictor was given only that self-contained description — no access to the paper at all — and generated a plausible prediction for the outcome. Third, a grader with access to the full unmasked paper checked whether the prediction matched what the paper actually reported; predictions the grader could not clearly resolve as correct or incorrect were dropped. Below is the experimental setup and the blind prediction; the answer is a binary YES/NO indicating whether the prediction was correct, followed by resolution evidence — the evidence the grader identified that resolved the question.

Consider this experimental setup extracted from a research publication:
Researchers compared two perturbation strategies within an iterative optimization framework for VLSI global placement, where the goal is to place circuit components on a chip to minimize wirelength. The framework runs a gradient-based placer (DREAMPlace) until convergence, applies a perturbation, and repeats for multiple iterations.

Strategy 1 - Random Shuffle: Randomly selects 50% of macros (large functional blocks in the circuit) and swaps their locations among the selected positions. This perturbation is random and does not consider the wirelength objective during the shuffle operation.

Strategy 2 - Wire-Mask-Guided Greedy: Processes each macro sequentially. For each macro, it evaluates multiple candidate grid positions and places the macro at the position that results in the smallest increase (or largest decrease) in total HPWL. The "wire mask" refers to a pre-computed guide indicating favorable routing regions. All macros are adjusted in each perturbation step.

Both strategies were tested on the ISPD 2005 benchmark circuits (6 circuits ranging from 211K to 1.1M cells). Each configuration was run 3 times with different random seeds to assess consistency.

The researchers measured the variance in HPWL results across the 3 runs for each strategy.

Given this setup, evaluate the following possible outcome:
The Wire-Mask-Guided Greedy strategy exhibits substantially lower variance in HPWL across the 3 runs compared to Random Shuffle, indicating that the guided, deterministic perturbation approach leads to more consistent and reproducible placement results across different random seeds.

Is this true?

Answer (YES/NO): NO